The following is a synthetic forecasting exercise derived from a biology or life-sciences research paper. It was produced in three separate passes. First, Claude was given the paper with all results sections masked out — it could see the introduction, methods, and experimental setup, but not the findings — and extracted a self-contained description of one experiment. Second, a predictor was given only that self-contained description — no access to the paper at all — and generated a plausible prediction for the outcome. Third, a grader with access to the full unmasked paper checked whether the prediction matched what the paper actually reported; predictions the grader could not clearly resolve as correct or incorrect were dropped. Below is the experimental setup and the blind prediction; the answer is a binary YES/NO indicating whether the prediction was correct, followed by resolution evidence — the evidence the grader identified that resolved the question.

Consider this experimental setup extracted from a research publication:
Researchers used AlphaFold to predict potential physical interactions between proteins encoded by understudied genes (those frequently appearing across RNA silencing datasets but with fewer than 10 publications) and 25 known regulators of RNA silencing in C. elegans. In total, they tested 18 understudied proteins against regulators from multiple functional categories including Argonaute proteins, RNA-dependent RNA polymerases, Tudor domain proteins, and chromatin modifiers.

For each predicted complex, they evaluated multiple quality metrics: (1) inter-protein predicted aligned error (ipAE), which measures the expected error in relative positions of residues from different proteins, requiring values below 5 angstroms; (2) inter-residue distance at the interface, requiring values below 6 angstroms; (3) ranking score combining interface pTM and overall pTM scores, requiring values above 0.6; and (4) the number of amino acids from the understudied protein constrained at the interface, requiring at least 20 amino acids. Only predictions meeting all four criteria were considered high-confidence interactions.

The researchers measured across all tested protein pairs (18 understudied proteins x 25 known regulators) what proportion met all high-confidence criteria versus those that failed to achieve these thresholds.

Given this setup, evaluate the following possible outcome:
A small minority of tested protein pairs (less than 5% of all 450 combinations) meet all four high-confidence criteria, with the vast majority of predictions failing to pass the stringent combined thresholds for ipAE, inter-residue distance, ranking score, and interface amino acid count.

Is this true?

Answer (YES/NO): NO